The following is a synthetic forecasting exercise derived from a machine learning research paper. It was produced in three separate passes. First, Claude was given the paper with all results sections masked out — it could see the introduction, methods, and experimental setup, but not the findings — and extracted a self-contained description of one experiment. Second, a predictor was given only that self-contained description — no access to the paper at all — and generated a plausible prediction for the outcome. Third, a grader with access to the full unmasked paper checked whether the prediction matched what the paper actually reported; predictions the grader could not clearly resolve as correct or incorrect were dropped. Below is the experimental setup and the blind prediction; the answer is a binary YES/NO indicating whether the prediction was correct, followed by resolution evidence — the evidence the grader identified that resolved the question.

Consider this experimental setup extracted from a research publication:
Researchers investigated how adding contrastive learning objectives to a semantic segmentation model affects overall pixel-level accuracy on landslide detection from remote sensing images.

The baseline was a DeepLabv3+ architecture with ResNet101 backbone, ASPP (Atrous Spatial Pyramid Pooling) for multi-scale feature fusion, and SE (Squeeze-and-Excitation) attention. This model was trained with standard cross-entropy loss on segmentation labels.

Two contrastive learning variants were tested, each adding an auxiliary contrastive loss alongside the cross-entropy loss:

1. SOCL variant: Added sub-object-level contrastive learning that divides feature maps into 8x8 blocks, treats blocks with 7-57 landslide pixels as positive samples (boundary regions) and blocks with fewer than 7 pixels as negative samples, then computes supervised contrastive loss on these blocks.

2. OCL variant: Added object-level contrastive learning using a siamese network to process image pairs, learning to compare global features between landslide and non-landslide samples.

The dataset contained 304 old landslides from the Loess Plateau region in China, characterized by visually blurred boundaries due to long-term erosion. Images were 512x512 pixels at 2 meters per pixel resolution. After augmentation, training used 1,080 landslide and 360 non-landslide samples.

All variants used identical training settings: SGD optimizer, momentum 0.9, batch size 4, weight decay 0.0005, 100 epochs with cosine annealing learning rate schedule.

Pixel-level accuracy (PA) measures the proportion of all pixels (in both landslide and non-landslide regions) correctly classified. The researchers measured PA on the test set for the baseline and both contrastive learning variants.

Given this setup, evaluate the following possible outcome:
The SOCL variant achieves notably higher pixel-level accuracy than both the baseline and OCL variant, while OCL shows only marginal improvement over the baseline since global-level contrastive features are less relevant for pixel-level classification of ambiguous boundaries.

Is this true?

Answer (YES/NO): NO